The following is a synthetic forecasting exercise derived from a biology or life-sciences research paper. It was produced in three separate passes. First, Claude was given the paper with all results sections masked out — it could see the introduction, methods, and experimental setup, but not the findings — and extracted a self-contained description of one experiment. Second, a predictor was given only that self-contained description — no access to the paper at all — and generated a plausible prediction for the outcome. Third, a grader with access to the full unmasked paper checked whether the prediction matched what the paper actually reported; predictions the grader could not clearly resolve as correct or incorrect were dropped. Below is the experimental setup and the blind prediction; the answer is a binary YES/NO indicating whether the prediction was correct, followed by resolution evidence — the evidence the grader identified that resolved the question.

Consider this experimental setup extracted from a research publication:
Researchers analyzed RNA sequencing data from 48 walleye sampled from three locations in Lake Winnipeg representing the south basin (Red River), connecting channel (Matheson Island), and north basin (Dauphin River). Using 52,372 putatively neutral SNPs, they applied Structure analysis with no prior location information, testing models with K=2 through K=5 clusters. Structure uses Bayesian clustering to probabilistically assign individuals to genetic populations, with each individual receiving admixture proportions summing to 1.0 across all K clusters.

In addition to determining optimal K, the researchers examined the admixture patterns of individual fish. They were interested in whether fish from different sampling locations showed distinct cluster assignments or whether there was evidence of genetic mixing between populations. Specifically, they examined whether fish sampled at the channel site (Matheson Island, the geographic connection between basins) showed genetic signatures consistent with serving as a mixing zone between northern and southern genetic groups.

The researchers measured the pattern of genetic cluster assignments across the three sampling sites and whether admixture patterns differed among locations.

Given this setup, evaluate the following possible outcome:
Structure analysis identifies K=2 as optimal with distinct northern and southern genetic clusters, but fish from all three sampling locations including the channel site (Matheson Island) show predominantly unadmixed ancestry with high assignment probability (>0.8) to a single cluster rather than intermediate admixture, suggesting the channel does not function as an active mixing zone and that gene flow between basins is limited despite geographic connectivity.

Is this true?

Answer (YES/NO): NO